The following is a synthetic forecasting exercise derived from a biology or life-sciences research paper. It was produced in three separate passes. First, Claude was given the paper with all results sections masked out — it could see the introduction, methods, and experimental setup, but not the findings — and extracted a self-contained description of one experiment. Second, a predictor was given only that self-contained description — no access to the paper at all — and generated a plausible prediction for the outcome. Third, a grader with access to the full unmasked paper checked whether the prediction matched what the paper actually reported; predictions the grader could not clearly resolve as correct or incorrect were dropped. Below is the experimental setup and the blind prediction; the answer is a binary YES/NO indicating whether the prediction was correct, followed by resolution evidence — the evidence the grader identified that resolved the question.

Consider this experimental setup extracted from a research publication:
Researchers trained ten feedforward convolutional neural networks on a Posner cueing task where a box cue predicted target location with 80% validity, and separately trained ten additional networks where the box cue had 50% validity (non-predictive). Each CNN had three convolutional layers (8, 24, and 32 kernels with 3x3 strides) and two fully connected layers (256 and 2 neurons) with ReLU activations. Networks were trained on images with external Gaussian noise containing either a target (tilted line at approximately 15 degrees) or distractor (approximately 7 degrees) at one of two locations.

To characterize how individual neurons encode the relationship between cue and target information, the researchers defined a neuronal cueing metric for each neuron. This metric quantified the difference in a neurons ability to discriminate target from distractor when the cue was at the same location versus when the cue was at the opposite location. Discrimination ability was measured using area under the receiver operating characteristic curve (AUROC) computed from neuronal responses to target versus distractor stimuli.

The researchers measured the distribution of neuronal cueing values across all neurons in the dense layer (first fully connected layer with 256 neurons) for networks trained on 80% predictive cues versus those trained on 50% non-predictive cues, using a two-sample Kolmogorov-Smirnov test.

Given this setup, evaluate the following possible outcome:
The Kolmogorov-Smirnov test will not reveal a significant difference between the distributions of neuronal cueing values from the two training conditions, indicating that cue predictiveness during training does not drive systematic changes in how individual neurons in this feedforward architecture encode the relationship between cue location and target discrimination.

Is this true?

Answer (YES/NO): NO